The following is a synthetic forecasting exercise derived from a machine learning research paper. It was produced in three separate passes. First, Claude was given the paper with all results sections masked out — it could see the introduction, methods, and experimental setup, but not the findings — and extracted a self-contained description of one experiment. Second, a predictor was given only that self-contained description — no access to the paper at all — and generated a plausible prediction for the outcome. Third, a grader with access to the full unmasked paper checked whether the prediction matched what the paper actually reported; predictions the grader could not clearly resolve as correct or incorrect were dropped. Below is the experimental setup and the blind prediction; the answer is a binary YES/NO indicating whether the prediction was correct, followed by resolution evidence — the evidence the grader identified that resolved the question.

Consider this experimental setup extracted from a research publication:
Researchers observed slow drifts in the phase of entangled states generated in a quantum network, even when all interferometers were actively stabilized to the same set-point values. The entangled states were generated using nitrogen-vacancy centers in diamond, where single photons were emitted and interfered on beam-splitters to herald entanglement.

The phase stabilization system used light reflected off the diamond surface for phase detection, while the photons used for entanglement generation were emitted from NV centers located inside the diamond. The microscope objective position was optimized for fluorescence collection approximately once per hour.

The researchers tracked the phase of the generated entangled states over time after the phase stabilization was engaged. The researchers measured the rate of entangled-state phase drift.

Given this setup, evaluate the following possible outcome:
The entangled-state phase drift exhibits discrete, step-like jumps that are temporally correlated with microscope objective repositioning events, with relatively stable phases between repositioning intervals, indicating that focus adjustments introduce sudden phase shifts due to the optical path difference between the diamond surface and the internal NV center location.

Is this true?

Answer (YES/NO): NO